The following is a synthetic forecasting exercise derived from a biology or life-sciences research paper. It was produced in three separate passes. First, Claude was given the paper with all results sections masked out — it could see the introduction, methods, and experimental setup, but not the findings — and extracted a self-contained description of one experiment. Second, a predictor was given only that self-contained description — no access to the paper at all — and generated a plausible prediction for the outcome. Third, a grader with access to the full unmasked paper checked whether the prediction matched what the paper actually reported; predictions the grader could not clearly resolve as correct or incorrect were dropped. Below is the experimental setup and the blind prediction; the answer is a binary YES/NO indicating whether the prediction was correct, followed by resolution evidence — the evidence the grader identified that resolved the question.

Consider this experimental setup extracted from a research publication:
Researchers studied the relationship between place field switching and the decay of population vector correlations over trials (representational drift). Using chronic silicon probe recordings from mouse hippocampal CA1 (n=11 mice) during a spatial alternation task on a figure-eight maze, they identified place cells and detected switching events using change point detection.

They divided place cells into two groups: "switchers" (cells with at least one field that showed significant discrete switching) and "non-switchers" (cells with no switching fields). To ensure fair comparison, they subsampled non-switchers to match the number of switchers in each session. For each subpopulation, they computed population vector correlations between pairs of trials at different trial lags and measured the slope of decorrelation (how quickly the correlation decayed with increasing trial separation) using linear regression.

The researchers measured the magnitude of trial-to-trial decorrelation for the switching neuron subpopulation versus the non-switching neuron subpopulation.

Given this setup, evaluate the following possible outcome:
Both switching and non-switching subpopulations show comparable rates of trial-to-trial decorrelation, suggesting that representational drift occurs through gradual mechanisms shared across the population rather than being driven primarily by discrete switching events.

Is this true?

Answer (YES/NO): NO